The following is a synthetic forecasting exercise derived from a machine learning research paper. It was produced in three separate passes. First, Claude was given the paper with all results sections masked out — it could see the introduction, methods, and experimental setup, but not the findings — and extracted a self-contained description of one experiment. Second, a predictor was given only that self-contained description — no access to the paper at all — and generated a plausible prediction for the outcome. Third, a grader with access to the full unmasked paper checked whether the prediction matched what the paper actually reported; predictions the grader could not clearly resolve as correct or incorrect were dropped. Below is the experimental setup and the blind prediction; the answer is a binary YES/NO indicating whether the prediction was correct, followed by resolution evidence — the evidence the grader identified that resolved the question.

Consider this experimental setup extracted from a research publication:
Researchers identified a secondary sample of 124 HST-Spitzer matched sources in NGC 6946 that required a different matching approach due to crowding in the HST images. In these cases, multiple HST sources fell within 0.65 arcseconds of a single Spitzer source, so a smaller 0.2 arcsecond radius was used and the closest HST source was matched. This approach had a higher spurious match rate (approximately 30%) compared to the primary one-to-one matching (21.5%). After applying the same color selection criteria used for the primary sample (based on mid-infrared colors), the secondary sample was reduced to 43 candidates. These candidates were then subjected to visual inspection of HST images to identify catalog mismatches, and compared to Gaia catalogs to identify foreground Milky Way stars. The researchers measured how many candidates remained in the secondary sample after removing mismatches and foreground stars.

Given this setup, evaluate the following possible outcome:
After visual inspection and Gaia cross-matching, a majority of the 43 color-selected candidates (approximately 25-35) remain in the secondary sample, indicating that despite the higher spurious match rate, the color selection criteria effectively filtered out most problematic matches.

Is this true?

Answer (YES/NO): NO